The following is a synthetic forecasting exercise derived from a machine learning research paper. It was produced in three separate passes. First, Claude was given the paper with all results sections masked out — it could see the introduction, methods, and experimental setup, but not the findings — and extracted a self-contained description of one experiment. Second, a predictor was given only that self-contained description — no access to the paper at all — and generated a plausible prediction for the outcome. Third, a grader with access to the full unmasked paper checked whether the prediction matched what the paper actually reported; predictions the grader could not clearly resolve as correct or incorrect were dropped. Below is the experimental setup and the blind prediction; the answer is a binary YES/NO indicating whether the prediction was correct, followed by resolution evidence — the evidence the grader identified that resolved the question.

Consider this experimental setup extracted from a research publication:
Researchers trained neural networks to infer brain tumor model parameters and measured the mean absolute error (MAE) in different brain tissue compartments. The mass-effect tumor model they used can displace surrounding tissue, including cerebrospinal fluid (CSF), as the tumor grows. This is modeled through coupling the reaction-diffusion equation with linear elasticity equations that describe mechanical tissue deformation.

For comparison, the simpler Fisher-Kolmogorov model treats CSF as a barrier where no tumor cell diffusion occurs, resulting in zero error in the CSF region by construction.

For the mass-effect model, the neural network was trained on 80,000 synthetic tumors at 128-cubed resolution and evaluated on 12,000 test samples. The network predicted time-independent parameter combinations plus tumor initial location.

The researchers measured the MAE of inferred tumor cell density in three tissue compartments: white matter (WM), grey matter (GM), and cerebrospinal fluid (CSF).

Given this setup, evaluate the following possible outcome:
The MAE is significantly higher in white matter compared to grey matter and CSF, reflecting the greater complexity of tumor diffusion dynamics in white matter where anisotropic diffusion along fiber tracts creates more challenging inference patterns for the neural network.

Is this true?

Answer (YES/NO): NO